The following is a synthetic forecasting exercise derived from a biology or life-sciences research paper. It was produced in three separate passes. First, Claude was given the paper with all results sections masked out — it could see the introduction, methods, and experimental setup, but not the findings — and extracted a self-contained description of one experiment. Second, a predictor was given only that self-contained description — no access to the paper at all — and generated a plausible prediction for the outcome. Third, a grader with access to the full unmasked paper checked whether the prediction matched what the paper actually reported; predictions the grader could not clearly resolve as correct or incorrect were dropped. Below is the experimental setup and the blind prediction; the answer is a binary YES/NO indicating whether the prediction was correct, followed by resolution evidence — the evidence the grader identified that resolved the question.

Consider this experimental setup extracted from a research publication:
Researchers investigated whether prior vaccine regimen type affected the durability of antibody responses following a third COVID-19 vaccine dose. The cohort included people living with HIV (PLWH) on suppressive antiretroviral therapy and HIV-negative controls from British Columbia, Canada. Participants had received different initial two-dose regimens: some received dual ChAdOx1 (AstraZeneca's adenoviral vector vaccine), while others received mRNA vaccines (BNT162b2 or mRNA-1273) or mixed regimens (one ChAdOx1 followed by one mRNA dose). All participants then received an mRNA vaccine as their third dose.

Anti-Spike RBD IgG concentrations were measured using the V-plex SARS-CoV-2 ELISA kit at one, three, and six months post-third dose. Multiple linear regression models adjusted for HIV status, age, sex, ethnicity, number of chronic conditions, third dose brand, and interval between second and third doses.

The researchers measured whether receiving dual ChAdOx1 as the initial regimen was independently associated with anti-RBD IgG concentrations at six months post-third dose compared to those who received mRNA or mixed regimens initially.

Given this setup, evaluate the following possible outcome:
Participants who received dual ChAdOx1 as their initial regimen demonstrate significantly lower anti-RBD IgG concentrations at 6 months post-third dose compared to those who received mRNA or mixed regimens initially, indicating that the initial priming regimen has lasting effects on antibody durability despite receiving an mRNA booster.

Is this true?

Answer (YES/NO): NO